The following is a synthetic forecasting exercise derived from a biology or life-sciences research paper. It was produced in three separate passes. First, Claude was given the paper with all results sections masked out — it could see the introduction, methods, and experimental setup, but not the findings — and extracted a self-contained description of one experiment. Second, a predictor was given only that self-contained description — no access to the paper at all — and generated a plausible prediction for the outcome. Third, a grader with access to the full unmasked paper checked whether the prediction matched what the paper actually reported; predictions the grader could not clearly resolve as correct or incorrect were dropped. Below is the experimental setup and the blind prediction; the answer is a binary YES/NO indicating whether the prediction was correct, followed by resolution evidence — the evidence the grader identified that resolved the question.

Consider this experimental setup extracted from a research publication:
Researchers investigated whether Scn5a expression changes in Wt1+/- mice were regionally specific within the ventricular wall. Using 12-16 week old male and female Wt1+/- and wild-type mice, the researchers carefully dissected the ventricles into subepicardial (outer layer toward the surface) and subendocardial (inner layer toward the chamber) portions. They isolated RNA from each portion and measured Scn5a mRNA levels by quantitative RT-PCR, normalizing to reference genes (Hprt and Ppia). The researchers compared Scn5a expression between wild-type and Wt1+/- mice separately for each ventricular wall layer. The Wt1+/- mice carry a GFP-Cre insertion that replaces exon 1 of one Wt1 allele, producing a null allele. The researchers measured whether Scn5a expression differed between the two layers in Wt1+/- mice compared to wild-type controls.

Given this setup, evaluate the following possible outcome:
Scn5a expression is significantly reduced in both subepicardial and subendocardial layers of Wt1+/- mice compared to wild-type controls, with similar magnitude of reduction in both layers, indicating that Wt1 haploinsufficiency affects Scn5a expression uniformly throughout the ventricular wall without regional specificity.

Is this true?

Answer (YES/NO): NO